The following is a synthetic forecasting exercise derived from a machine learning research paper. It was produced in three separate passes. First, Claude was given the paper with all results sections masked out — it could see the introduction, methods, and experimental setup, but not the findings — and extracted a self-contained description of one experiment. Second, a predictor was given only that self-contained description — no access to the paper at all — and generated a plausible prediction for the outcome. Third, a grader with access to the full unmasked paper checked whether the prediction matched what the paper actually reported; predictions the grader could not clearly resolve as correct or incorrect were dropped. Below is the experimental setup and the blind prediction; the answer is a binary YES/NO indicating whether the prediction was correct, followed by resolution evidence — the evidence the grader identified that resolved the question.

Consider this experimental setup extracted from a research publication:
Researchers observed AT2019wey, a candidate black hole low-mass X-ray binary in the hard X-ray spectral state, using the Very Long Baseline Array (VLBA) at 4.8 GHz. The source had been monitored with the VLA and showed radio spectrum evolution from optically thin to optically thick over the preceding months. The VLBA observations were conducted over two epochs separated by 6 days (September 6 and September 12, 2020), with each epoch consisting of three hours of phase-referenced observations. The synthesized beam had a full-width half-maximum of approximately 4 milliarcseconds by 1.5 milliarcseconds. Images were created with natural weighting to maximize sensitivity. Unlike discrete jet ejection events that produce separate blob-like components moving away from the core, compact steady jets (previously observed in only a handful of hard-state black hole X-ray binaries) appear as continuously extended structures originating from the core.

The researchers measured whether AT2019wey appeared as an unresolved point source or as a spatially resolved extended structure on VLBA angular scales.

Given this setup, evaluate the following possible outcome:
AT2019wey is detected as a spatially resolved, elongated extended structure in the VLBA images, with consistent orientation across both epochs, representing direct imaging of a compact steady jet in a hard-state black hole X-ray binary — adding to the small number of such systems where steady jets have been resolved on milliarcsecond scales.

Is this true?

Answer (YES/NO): YES